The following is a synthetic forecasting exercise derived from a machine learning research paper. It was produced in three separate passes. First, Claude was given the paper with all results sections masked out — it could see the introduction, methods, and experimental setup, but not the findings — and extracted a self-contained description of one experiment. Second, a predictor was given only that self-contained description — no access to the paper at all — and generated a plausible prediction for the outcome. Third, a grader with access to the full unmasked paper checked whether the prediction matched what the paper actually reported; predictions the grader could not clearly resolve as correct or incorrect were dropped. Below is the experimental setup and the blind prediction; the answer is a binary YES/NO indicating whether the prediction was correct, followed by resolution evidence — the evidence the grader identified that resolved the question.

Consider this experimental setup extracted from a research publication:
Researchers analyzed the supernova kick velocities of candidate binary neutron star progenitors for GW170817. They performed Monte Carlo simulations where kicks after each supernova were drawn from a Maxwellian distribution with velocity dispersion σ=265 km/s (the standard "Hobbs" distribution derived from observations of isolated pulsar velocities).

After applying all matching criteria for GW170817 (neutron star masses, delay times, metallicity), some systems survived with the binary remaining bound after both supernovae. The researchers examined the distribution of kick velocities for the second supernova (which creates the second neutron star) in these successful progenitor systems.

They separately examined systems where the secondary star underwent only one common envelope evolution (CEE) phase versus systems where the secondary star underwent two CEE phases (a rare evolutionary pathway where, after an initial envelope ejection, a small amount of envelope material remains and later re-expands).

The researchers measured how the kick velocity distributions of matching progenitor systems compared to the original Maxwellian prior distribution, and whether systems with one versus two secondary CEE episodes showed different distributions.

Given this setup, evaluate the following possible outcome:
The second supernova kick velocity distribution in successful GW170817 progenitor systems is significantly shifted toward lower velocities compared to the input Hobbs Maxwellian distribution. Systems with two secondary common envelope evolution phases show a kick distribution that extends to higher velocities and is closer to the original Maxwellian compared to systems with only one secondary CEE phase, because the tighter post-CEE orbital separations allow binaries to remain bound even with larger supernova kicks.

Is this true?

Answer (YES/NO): NO